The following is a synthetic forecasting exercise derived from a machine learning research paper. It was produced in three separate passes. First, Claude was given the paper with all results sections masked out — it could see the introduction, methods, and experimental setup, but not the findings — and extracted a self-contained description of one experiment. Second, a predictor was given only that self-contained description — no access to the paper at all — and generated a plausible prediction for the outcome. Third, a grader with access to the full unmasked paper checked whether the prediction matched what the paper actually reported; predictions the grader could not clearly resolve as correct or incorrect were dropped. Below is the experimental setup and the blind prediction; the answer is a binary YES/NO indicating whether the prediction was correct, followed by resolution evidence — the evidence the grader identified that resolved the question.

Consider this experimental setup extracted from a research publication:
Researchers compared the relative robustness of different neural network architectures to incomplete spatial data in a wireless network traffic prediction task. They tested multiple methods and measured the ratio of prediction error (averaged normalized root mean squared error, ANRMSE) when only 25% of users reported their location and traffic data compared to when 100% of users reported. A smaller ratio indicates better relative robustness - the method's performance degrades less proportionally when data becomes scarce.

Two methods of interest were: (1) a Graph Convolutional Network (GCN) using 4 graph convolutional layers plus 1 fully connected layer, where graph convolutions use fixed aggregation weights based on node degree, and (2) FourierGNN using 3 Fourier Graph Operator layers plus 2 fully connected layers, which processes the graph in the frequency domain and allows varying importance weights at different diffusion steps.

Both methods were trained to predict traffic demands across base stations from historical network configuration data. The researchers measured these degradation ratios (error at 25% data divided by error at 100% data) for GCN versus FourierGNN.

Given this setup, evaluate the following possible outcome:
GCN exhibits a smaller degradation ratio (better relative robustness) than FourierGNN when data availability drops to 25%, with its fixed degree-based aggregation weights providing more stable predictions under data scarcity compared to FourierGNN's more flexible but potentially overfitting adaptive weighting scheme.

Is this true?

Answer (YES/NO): YES